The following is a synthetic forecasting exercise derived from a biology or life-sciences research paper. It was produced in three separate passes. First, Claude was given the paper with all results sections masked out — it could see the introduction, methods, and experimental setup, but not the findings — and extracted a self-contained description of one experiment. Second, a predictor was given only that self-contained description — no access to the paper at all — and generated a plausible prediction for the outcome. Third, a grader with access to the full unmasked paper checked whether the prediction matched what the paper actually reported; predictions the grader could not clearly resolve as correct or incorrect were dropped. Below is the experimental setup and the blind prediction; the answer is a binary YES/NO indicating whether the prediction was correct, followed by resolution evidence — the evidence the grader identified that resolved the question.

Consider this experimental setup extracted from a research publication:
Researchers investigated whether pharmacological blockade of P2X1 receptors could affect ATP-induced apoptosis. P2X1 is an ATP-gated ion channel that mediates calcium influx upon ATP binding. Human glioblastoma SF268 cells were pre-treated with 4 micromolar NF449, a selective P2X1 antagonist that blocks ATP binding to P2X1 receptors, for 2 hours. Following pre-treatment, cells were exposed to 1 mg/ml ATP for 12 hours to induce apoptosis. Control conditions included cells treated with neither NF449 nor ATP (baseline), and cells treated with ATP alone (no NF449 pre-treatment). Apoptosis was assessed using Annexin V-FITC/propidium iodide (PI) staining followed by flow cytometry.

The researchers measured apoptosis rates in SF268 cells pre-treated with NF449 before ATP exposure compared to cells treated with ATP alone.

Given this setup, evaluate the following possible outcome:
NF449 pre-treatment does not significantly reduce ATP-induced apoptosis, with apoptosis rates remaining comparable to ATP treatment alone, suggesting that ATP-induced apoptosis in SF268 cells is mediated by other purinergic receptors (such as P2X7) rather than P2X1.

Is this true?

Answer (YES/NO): NO